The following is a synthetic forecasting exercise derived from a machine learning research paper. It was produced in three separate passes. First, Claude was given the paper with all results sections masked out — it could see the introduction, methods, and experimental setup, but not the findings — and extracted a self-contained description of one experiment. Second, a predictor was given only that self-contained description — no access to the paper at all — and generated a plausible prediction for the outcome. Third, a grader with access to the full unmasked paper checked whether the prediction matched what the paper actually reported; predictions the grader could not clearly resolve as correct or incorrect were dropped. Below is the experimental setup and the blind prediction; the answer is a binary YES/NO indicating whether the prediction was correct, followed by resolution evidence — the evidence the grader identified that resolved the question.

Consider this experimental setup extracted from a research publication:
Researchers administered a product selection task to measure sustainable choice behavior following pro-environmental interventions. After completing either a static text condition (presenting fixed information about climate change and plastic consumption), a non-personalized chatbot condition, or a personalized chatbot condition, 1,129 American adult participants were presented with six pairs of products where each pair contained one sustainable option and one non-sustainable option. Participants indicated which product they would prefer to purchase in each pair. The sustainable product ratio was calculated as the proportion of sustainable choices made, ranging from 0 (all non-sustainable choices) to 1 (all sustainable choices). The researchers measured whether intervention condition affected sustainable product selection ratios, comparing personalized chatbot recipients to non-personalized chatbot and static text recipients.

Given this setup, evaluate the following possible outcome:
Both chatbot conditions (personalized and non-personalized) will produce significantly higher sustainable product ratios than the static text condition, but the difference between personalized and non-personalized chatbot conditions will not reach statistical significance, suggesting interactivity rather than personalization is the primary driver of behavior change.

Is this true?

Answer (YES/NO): NO